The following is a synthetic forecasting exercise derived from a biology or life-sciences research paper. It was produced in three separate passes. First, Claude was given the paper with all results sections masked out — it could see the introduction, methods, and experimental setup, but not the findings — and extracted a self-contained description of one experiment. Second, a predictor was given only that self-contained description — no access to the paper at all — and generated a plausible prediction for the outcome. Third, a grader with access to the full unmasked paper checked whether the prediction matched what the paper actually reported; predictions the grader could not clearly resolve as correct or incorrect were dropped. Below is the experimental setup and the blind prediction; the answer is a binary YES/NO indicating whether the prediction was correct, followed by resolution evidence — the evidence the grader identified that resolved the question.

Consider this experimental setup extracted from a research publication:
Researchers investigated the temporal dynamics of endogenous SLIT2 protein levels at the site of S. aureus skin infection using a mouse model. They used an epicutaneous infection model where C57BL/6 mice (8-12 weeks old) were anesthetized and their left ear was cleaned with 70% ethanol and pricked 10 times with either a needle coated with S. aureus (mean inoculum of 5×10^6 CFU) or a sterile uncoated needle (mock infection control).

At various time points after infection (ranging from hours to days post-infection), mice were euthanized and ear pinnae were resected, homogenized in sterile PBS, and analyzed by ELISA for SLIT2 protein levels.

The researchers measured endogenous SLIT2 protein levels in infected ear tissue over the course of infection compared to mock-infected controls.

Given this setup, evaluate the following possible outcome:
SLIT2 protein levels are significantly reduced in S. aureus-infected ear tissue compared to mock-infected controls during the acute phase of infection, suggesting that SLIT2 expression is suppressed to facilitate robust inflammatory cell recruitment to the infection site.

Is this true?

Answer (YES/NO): YES